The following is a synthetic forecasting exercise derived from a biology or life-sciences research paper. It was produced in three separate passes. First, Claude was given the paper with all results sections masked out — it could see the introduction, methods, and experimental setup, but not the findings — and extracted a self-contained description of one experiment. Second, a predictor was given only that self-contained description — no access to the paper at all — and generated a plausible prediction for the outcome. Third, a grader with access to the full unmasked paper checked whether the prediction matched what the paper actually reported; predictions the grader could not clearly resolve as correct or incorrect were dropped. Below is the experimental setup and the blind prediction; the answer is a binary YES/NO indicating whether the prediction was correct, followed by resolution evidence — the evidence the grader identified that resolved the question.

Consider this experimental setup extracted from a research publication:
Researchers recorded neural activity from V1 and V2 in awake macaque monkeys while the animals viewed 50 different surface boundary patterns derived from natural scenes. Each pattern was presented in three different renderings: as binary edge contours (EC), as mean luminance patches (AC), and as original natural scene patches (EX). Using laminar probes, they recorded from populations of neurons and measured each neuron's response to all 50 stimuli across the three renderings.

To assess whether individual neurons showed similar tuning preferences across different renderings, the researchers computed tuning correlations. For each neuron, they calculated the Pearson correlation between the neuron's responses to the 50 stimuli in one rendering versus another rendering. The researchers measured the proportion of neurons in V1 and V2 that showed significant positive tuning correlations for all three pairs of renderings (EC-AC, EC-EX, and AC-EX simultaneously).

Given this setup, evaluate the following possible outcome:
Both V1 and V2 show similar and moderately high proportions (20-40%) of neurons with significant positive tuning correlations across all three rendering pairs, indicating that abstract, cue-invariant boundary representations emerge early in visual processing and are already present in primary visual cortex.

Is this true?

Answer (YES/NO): NO